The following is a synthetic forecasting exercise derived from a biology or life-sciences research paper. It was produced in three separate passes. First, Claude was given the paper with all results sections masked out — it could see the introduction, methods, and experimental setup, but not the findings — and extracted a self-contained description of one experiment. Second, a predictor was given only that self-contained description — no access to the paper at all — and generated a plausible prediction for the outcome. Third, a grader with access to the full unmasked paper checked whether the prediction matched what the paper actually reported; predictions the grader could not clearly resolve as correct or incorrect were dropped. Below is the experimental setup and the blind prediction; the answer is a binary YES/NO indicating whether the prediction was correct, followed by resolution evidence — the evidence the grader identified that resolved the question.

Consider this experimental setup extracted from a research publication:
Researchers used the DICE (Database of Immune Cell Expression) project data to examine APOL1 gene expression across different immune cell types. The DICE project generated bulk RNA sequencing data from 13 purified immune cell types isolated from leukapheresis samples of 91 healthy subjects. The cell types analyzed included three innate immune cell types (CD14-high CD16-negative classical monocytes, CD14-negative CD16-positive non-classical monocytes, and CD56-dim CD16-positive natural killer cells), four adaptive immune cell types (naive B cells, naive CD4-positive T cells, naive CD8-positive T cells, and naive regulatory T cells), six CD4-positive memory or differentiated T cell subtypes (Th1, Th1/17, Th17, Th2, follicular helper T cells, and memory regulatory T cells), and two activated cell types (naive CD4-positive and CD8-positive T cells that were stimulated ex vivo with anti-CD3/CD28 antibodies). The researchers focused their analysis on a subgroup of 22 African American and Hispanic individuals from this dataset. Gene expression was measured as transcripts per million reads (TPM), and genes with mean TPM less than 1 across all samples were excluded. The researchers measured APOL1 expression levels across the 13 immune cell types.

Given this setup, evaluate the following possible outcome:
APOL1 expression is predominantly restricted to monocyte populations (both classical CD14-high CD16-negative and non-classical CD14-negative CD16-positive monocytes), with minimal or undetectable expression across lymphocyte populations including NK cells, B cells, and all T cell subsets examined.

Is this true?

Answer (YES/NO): NO